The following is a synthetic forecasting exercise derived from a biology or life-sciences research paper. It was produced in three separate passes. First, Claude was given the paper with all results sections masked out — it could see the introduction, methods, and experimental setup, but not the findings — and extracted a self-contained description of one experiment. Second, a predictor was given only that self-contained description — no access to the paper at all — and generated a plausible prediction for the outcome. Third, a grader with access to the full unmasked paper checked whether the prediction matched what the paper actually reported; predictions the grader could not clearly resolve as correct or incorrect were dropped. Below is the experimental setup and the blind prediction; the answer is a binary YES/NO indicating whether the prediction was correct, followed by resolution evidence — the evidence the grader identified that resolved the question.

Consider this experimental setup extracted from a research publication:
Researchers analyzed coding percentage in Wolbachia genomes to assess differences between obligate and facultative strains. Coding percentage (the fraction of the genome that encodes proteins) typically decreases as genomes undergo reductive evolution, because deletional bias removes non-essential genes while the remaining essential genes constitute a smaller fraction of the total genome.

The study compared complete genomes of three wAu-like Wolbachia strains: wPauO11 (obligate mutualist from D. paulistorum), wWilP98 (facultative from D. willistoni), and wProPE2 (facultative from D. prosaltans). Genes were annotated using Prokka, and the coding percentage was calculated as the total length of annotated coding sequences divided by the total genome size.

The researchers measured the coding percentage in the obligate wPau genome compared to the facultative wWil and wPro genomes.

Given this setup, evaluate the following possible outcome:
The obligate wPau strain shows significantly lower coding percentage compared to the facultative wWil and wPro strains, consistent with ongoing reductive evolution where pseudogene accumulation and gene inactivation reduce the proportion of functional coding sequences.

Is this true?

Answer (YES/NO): NO